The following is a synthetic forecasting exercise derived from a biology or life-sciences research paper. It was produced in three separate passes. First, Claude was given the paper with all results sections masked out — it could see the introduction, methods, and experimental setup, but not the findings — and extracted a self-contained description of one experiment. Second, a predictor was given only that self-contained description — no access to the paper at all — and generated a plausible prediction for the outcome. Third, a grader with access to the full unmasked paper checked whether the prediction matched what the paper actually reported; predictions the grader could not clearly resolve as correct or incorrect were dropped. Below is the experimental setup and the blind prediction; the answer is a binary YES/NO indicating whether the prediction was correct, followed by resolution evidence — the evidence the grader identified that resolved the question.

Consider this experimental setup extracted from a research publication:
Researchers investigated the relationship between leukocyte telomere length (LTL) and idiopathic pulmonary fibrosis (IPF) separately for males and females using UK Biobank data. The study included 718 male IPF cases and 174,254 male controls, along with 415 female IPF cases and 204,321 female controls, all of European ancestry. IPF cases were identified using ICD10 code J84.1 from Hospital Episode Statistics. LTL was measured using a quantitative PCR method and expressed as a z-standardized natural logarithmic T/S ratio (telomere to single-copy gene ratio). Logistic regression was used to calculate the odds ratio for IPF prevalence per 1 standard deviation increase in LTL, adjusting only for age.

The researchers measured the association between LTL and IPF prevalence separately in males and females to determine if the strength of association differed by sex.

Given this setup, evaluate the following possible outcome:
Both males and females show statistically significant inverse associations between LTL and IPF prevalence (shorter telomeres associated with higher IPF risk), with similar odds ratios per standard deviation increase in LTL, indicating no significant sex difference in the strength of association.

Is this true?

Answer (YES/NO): YES